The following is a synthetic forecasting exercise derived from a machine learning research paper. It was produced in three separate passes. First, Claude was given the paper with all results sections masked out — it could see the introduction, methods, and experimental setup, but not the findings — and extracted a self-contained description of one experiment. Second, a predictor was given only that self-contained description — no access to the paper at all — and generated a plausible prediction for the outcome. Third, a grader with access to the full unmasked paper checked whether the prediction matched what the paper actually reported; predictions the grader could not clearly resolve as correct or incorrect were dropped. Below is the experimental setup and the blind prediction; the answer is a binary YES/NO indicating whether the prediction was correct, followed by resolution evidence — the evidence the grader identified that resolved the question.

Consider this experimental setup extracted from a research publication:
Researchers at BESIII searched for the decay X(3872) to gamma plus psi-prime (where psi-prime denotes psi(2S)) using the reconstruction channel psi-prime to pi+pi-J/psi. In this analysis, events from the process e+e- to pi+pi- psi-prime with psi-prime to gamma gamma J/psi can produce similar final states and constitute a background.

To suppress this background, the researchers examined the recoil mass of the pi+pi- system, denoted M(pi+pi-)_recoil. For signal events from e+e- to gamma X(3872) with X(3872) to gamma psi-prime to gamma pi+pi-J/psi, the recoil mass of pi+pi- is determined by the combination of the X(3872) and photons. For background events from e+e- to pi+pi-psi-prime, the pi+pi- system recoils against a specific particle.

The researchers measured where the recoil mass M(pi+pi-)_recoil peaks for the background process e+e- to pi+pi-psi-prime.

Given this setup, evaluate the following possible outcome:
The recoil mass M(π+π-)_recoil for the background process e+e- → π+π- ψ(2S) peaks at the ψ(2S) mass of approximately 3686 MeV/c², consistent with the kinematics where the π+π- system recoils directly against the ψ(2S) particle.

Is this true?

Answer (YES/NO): YES